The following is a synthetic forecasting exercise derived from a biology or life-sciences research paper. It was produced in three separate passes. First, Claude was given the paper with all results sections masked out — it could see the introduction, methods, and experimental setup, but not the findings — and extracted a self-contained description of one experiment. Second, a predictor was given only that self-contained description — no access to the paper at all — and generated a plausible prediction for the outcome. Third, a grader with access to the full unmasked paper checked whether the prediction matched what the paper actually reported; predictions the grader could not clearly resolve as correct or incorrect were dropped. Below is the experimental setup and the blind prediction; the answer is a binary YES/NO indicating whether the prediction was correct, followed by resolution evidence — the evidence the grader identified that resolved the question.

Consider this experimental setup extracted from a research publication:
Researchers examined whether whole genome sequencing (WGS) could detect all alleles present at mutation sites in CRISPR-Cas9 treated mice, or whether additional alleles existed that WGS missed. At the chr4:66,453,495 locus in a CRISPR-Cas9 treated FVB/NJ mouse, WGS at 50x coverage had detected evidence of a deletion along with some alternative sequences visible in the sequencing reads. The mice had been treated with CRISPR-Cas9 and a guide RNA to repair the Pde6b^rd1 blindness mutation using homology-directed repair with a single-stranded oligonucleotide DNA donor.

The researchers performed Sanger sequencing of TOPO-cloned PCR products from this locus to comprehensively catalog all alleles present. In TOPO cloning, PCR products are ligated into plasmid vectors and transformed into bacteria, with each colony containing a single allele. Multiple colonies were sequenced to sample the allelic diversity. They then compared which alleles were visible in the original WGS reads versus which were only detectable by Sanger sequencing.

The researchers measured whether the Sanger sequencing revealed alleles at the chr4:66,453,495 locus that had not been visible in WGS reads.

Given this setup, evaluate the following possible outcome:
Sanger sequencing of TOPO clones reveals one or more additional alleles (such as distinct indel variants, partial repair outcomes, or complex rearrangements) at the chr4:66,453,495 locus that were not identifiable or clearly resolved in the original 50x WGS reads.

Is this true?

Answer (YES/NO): YES